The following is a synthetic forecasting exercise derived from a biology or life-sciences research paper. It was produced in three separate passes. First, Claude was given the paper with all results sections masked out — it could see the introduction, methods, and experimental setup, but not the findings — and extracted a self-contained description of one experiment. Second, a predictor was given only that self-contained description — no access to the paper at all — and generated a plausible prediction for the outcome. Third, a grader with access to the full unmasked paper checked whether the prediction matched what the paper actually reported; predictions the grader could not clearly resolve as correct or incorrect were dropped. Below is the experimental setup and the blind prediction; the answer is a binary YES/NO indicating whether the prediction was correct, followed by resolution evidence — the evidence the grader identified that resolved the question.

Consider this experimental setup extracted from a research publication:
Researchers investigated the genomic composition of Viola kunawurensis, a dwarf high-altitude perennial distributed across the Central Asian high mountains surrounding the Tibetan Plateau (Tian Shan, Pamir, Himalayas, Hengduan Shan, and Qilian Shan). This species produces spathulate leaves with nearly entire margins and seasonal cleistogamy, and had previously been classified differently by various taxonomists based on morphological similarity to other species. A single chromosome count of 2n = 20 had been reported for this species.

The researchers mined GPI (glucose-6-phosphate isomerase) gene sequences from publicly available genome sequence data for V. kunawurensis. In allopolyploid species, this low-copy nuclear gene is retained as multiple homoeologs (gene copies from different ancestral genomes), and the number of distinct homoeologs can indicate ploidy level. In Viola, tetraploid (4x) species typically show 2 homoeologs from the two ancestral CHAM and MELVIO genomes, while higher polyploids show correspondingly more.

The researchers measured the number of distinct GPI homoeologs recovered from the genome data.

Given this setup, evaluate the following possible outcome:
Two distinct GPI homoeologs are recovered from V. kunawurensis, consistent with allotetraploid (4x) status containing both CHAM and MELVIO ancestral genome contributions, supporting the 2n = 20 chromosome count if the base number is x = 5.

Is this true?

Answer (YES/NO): NO